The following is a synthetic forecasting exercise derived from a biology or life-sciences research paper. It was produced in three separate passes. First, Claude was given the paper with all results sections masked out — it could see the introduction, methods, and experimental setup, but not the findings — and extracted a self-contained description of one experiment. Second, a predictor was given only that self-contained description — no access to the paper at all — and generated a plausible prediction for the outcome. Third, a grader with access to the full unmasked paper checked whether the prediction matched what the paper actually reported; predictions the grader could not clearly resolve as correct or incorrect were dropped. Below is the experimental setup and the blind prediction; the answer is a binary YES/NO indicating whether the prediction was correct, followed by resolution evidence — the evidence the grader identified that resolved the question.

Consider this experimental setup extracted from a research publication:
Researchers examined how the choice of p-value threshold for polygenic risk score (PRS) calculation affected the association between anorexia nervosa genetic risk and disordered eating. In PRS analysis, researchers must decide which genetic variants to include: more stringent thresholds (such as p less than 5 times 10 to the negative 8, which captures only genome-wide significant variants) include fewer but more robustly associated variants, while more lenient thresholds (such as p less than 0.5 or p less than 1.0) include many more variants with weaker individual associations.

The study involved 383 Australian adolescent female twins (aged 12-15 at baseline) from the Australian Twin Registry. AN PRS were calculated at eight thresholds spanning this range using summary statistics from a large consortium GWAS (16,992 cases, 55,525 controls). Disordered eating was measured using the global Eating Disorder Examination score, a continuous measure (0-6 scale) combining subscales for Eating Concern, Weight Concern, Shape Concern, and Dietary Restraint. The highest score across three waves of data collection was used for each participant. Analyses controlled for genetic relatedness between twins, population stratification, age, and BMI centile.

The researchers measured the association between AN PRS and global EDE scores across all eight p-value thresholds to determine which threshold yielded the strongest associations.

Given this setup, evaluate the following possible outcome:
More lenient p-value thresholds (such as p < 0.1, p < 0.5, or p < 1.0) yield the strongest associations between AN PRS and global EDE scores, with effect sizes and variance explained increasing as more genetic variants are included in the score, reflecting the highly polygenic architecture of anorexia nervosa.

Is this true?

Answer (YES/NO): NO